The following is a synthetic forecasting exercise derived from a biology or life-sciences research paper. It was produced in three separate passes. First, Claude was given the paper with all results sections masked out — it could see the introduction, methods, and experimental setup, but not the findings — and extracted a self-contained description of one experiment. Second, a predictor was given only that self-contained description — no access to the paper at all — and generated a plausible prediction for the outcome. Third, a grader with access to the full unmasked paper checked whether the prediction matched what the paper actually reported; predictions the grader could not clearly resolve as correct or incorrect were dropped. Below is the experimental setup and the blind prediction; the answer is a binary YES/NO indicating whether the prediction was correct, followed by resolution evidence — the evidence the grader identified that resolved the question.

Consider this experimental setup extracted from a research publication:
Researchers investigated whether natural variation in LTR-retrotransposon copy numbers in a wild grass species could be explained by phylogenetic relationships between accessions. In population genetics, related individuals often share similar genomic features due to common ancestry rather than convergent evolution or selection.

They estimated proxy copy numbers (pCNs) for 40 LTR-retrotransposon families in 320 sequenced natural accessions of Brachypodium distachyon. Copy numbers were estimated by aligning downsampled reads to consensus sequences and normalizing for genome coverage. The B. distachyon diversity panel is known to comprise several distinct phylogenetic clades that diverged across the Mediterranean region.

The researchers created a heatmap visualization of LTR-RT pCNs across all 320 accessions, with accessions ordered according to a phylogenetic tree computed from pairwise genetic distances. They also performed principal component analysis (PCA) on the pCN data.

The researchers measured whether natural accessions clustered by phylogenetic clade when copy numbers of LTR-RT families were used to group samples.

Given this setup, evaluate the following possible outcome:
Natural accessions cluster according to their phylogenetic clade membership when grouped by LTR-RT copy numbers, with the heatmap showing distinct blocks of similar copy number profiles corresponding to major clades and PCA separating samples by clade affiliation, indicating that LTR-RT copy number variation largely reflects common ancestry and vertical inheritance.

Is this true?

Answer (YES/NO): NO